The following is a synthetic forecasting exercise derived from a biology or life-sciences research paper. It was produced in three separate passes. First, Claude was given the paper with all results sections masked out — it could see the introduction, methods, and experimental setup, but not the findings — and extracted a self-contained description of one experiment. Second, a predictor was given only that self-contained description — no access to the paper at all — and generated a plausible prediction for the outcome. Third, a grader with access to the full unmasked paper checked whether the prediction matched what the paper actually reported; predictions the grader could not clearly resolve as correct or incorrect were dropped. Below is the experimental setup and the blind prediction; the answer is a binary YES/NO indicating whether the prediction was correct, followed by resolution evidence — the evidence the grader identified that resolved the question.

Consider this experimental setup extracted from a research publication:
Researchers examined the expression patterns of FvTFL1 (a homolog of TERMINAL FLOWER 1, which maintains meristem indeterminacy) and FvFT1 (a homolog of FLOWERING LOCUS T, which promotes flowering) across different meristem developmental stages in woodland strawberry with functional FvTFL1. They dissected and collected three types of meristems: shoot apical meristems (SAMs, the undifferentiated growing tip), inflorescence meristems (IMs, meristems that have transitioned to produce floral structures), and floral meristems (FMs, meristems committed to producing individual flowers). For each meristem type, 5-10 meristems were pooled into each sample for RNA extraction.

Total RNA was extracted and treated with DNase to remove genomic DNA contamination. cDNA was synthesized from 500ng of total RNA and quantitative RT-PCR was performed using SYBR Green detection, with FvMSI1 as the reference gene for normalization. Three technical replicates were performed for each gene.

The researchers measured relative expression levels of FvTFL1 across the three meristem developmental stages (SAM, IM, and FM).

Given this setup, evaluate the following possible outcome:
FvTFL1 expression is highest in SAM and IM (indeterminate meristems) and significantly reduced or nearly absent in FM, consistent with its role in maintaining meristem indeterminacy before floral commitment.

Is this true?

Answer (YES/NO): NO